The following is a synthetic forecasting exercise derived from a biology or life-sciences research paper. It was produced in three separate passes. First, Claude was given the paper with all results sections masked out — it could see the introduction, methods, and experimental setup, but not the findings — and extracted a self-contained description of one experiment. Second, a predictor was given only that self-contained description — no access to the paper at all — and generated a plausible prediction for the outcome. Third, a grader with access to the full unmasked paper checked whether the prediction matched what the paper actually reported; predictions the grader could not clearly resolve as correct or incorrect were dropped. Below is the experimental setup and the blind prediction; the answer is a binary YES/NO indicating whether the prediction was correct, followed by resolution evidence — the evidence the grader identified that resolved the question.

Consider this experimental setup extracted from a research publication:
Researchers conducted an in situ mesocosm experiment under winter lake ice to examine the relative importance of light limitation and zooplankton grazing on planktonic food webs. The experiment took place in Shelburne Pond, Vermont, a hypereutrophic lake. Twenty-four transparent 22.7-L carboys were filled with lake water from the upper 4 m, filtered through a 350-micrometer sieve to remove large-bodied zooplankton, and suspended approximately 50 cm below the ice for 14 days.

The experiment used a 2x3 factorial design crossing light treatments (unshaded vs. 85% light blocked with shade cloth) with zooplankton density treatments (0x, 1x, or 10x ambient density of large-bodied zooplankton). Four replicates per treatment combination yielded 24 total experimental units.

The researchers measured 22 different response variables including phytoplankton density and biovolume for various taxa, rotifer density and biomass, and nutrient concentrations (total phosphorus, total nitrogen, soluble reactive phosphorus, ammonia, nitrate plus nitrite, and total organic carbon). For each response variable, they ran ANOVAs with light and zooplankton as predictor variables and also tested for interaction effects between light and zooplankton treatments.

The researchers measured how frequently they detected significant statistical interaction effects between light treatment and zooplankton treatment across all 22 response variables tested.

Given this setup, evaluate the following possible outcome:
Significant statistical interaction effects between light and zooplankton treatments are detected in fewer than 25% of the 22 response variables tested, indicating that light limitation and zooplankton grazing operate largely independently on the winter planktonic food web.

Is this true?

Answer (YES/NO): YES